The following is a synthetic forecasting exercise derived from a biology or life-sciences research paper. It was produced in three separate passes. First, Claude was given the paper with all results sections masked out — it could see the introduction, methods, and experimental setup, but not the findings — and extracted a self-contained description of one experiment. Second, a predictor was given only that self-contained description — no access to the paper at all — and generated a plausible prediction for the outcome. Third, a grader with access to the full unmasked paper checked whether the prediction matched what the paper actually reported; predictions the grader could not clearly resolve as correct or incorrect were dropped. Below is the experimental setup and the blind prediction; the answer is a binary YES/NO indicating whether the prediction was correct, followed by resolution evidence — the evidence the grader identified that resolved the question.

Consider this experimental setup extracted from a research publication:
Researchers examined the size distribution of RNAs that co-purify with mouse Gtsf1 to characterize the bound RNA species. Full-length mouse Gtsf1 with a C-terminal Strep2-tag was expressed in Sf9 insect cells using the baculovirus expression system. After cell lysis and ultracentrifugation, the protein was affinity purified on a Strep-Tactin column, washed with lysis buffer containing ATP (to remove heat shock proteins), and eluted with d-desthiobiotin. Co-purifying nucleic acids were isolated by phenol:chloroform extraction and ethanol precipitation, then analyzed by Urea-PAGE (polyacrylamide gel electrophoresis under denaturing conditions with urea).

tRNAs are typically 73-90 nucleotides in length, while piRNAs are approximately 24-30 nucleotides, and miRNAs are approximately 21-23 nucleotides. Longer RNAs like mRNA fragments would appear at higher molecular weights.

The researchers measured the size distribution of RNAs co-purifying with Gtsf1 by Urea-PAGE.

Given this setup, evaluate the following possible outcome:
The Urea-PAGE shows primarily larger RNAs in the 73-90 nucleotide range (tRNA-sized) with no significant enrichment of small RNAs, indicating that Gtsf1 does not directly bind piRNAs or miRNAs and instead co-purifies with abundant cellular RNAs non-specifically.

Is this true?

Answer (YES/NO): NO